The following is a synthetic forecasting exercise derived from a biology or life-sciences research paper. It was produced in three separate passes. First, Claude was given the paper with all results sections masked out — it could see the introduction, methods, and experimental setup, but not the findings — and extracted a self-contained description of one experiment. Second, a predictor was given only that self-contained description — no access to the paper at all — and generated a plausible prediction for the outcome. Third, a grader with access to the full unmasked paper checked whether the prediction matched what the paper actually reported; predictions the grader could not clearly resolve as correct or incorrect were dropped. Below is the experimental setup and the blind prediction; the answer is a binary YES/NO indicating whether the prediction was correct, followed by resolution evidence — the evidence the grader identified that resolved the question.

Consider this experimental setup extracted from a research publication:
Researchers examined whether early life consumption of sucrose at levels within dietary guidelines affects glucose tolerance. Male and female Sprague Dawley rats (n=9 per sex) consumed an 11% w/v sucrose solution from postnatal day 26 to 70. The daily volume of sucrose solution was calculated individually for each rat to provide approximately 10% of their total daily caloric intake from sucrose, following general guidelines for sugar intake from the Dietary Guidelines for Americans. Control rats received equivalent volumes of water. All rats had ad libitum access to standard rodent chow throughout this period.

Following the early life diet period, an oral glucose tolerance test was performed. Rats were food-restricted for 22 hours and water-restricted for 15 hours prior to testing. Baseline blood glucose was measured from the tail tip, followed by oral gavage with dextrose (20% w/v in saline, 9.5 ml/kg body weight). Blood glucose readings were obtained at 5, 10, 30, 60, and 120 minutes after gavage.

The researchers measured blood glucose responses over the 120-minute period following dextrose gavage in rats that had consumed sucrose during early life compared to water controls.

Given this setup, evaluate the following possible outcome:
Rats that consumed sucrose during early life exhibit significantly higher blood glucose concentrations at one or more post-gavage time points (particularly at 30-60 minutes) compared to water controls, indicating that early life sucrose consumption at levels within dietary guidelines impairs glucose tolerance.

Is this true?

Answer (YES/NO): NO